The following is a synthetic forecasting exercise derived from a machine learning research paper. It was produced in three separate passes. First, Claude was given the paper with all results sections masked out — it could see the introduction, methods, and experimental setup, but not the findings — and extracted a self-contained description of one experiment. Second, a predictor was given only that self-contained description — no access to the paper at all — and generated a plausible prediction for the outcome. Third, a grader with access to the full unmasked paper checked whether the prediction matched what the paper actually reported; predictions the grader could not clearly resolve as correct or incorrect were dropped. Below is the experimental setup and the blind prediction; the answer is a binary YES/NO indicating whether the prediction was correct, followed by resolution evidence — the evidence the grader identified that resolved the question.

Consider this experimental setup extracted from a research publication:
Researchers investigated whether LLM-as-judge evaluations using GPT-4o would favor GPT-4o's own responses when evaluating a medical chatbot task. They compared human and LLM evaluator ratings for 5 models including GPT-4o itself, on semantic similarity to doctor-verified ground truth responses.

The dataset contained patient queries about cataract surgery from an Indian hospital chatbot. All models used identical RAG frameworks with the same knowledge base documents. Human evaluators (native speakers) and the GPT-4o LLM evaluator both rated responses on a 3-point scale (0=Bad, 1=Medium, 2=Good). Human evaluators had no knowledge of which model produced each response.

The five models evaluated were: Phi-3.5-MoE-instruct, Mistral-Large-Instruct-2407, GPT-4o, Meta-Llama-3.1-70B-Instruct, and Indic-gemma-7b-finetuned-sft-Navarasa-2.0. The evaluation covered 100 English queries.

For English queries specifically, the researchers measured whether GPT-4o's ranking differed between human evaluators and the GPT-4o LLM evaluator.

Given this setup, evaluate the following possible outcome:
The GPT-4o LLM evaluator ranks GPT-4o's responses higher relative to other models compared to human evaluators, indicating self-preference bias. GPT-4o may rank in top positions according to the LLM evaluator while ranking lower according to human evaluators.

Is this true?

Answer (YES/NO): NO